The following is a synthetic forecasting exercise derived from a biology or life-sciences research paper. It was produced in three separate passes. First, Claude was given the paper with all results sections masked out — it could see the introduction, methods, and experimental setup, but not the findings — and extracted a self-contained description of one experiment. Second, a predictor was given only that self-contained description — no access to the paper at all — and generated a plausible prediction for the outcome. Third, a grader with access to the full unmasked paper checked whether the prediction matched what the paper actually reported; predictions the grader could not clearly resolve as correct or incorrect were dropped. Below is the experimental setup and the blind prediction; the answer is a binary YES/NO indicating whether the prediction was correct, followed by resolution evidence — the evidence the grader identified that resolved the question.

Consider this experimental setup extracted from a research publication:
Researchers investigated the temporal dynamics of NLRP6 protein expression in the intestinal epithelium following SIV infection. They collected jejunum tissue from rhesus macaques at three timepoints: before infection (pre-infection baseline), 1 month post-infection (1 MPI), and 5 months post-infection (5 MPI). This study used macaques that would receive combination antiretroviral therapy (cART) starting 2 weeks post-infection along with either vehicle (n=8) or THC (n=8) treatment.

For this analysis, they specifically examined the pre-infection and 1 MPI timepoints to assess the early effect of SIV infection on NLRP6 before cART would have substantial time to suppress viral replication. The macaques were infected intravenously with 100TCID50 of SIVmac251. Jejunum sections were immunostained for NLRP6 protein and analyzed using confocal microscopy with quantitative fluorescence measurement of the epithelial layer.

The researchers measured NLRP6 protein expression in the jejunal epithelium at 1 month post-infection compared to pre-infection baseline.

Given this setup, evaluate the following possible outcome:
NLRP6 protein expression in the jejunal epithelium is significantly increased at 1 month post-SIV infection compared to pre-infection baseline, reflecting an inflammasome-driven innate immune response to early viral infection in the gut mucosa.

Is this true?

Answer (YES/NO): YES